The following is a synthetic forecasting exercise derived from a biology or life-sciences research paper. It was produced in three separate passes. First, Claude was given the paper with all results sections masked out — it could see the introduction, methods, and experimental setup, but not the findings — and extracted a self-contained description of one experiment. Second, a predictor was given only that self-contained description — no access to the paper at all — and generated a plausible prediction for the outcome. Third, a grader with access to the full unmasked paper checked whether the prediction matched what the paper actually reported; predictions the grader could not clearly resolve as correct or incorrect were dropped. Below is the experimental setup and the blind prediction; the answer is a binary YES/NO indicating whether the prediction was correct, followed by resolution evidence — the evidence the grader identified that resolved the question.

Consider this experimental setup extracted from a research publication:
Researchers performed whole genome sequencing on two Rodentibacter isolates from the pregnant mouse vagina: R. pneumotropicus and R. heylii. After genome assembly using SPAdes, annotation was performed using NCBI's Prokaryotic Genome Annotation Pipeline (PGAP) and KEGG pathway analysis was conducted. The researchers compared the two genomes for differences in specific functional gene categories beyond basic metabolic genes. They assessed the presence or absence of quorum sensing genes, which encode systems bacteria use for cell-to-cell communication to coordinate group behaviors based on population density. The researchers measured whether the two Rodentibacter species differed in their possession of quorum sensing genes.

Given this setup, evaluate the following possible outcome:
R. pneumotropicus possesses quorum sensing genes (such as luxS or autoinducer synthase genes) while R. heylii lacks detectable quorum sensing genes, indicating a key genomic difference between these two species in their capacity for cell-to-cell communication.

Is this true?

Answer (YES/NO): NO